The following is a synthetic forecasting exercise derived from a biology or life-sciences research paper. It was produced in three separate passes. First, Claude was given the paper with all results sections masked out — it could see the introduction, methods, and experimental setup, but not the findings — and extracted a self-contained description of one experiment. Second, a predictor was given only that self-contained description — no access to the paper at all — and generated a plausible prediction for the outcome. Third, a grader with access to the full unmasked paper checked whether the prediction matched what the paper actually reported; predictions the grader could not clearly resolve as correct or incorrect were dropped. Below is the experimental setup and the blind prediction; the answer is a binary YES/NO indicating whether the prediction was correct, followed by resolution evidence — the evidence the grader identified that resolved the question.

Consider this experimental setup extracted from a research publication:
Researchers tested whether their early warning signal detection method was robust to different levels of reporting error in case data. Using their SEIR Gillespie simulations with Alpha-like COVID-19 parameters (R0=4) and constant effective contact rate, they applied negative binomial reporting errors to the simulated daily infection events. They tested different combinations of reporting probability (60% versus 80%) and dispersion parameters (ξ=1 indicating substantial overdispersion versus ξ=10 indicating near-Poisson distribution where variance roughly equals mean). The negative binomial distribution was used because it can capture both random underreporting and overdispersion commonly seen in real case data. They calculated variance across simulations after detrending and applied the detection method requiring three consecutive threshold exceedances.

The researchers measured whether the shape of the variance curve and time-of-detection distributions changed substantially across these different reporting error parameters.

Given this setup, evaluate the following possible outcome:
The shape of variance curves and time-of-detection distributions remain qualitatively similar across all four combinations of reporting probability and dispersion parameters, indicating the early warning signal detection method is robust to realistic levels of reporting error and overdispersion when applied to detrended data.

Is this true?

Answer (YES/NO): YES